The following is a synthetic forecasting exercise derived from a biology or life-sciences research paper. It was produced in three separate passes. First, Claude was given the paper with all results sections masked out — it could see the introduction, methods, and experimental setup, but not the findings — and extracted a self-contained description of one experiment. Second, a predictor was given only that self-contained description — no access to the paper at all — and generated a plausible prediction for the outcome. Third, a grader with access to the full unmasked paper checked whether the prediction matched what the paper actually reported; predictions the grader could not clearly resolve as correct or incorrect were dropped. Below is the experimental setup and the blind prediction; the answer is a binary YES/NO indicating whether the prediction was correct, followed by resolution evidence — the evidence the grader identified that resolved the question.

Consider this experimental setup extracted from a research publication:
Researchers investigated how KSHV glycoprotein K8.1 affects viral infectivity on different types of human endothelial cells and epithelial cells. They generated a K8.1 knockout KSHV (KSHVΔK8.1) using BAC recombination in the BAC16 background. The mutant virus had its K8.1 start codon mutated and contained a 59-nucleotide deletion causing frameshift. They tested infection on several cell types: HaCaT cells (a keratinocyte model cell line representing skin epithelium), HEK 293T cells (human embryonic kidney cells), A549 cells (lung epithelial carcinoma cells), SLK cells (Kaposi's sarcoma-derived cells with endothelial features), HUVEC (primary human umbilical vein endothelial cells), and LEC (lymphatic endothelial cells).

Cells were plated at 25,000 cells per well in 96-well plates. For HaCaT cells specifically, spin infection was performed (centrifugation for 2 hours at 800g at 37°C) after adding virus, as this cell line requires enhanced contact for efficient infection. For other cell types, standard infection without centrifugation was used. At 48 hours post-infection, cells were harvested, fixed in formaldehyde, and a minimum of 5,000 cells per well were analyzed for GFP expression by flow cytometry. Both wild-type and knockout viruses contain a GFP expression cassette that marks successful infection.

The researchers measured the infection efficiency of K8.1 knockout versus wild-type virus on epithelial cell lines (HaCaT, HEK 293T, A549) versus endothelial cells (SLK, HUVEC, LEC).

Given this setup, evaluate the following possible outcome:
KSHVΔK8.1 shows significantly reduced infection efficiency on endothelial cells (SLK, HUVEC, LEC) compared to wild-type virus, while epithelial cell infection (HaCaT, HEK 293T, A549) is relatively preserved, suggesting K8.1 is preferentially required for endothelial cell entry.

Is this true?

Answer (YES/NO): NO